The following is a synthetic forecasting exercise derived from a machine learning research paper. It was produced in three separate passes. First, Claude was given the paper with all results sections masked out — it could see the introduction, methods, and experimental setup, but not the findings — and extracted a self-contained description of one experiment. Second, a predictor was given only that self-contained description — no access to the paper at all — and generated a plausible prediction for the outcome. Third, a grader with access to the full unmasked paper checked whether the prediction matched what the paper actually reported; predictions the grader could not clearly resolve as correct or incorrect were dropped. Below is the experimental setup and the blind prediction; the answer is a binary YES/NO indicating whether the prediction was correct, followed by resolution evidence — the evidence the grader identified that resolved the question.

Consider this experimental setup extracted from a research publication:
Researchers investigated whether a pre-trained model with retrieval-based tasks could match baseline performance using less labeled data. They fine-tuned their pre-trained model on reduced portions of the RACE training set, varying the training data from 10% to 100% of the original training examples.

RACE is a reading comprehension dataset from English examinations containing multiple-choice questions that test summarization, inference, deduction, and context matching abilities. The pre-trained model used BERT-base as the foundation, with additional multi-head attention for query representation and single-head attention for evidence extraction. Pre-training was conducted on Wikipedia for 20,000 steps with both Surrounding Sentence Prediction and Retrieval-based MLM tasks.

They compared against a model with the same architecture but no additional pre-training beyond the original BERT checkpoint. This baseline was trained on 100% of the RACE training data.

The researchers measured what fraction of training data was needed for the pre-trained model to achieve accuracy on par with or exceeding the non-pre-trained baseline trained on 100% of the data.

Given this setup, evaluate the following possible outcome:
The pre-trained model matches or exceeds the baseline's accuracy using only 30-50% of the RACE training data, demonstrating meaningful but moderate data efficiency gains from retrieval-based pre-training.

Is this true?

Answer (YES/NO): NO